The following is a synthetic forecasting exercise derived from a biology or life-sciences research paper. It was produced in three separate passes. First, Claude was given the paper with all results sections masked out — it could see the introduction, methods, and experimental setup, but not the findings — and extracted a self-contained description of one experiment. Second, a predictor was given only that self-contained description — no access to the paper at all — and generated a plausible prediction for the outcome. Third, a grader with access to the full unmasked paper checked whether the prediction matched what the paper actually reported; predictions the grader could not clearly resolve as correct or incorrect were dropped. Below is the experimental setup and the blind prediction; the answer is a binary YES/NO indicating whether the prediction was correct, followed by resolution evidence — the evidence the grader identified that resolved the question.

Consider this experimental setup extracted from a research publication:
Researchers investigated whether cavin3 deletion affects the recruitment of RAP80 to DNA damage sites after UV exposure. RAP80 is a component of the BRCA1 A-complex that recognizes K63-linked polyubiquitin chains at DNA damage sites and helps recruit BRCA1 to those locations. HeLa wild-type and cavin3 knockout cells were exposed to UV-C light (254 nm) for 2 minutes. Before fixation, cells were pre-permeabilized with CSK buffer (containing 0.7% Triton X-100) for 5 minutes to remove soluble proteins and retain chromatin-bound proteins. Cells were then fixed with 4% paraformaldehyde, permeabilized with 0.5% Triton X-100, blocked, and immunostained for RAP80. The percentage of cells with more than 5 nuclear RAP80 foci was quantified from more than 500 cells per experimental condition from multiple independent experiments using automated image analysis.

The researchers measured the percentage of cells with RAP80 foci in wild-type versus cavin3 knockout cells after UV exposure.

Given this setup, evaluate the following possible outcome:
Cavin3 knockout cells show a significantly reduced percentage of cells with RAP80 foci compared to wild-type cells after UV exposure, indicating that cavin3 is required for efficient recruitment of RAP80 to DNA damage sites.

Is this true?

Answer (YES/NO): YES